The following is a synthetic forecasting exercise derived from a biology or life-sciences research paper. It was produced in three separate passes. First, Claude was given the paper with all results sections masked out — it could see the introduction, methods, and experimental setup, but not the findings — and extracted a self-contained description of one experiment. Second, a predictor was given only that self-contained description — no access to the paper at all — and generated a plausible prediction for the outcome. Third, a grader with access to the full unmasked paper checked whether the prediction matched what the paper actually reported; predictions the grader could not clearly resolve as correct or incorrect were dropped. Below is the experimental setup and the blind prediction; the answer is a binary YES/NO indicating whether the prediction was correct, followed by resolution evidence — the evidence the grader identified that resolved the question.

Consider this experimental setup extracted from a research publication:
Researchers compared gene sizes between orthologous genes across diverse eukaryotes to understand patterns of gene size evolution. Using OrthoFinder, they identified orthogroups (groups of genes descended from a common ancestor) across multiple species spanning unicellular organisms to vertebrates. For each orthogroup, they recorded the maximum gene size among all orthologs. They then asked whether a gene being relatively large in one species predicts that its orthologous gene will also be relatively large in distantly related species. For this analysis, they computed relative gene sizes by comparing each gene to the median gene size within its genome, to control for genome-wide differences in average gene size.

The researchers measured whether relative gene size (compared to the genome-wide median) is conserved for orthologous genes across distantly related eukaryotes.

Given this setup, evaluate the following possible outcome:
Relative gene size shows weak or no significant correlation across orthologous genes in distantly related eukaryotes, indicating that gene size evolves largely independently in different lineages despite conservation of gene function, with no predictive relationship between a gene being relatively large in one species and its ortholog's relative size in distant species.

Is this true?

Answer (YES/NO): NO